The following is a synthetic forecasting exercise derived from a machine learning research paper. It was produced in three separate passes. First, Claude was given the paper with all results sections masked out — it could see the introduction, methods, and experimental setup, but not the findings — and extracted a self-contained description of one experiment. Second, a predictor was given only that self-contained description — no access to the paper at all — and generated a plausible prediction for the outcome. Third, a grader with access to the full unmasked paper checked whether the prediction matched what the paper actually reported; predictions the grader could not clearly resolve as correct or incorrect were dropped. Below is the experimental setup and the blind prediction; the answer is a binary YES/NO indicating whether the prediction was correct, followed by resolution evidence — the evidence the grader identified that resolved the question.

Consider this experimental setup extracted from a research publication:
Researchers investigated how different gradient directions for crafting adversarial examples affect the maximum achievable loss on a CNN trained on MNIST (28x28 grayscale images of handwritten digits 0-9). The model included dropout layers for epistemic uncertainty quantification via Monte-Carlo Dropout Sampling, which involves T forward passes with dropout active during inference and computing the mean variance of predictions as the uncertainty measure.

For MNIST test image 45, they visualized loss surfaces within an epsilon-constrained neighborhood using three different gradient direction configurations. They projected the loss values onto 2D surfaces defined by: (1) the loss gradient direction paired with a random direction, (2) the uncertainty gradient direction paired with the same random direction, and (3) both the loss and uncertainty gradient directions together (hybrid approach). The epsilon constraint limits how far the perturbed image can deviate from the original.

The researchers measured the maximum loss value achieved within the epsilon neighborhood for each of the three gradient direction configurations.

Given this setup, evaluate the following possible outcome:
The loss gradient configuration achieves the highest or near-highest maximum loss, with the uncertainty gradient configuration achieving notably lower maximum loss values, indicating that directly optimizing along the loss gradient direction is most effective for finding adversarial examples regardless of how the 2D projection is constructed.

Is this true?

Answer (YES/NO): NO